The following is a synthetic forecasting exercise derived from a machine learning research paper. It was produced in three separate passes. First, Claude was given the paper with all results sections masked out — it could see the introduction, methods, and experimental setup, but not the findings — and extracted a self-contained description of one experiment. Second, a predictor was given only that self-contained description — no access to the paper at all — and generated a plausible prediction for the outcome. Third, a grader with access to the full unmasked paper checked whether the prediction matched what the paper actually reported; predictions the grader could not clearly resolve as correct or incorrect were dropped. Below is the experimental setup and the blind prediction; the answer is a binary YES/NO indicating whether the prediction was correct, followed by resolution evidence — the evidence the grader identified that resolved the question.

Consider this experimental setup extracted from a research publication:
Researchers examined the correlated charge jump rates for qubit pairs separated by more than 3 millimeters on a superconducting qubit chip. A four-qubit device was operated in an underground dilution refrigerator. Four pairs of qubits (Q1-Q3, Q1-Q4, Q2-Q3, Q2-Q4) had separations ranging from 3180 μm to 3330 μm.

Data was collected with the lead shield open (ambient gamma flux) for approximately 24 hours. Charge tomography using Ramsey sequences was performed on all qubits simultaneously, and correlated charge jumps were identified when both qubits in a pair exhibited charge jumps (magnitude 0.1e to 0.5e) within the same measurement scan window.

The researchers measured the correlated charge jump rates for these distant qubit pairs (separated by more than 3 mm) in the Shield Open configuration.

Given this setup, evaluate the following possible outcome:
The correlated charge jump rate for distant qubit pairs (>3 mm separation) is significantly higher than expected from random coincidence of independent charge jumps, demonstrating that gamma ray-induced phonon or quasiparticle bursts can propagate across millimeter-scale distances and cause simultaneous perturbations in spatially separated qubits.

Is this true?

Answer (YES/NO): NO